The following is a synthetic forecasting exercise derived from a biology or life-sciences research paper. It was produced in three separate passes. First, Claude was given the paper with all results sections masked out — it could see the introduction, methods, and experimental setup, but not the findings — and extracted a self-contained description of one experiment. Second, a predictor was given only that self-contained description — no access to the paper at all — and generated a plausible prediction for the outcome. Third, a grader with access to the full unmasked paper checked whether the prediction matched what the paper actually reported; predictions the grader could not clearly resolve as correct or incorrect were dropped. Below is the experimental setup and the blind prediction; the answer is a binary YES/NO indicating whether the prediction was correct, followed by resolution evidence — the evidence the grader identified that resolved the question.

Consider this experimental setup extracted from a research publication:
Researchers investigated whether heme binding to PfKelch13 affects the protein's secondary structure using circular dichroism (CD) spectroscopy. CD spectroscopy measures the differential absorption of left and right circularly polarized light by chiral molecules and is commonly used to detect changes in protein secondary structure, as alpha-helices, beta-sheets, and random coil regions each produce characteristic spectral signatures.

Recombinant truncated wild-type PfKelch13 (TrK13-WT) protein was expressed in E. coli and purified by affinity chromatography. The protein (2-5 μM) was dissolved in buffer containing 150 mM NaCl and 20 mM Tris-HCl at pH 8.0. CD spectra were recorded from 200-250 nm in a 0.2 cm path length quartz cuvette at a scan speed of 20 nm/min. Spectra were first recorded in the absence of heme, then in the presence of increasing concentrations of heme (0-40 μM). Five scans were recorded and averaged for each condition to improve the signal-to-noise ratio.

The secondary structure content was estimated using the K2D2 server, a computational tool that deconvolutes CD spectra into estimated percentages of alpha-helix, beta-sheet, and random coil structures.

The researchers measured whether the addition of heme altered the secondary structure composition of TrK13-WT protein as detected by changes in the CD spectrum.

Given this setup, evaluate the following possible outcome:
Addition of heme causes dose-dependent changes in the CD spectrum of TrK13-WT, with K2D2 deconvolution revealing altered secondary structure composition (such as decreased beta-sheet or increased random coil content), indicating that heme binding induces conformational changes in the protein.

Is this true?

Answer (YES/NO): NO